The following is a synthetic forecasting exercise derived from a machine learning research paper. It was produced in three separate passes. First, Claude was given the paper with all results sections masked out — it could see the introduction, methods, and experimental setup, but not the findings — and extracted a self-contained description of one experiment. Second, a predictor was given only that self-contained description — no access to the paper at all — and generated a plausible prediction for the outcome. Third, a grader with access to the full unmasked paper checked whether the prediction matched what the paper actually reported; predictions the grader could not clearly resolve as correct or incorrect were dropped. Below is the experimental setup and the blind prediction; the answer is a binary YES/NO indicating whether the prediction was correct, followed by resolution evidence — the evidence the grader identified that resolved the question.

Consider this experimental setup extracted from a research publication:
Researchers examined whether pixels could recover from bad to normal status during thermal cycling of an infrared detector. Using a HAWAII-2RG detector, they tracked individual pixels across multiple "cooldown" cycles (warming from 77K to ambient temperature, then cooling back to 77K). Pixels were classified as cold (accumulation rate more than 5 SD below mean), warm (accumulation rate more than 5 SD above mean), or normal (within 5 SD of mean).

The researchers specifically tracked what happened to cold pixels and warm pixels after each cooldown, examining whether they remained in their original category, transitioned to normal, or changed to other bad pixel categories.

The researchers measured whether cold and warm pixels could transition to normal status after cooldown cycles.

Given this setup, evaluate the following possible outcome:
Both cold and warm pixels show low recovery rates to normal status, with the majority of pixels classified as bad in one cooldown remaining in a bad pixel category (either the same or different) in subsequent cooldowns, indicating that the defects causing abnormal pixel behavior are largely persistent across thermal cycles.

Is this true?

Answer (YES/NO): NO